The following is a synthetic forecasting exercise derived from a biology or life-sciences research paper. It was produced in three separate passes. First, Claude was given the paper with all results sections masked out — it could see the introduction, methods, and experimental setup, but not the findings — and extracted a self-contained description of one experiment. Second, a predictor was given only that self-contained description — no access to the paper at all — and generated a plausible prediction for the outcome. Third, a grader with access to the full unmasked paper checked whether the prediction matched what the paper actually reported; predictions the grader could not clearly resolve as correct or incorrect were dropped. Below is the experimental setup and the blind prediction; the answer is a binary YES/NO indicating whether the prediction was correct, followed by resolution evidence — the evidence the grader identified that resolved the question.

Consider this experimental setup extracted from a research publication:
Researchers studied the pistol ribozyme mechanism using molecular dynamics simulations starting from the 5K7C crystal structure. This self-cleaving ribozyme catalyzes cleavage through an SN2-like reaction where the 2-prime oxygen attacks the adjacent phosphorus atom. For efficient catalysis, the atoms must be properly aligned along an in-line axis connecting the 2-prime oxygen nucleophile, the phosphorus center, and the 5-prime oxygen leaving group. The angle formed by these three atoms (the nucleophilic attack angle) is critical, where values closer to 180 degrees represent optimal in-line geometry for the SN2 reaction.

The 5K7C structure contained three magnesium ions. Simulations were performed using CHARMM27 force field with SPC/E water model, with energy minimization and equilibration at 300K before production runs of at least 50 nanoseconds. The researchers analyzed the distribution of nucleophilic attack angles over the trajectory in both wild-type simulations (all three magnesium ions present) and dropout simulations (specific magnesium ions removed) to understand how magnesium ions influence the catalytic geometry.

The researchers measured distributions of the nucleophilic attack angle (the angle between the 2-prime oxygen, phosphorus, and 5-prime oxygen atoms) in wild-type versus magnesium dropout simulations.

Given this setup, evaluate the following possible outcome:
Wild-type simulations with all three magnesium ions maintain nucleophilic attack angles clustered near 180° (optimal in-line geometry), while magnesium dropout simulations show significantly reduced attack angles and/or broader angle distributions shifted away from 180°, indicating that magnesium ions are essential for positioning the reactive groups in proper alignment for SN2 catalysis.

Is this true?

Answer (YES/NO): NO